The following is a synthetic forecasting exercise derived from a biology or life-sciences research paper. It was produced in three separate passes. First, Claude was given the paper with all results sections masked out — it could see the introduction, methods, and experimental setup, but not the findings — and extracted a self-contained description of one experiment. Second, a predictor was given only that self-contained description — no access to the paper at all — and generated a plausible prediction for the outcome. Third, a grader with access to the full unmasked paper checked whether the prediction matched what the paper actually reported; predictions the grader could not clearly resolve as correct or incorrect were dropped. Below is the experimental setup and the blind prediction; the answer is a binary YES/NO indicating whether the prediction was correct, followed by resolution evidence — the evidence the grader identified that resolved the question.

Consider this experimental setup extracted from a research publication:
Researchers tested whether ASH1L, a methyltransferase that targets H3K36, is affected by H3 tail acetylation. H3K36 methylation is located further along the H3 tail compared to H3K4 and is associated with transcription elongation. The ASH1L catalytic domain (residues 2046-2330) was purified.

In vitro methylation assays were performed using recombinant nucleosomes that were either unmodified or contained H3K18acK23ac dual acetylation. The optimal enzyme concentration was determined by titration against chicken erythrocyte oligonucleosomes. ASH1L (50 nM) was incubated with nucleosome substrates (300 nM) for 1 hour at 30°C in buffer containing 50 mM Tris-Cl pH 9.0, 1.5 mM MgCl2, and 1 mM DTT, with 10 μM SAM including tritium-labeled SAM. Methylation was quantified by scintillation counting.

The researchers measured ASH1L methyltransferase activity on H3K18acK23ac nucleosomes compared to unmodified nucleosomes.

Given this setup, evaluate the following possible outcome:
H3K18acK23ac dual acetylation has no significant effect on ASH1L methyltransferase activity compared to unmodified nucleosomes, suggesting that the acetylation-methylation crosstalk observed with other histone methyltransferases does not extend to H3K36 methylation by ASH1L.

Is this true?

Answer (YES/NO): YES